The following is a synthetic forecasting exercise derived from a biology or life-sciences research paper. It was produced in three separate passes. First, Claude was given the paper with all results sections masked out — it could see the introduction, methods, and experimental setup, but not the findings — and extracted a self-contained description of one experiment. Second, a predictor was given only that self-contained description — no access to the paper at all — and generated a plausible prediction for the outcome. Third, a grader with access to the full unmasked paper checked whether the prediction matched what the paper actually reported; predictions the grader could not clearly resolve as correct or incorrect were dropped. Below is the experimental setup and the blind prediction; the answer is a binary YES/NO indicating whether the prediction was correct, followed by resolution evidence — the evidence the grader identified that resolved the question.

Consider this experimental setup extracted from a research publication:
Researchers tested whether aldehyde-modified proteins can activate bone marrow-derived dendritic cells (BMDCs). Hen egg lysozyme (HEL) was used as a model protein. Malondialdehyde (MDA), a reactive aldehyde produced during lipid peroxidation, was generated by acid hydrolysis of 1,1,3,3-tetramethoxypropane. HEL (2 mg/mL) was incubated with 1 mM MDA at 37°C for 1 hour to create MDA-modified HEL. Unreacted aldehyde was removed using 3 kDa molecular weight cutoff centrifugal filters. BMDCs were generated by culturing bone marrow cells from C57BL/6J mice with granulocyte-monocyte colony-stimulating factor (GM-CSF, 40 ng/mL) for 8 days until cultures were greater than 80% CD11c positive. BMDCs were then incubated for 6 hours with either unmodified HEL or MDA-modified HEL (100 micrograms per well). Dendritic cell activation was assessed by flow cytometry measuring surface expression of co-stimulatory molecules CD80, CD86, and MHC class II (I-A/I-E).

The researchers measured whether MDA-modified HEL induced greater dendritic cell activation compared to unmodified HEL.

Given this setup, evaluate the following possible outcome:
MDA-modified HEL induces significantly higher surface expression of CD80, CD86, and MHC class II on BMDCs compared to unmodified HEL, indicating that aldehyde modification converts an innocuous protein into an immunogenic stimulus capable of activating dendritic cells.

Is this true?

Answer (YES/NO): NO